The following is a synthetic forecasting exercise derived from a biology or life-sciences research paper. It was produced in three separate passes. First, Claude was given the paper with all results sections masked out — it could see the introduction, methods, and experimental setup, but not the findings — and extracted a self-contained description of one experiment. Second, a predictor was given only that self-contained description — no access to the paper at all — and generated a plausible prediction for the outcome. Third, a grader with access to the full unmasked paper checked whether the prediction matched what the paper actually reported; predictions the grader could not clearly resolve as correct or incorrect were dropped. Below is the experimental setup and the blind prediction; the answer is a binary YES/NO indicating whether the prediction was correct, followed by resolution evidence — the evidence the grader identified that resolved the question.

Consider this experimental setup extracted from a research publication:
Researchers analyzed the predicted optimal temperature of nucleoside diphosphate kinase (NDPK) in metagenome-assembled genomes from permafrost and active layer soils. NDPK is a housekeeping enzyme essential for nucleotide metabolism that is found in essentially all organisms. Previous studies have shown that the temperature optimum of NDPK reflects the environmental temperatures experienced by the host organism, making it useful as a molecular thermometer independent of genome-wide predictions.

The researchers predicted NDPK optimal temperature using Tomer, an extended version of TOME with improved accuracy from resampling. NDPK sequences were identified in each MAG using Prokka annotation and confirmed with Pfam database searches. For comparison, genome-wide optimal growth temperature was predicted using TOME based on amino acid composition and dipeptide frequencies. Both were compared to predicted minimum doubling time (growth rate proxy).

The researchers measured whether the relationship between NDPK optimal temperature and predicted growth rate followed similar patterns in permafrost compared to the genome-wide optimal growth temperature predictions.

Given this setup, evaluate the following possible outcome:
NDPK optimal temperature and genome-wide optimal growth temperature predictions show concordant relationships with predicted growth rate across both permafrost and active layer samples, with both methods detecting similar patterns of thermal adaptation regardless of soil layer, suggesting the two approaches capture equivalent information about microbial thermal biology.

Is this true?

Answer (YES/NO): NO